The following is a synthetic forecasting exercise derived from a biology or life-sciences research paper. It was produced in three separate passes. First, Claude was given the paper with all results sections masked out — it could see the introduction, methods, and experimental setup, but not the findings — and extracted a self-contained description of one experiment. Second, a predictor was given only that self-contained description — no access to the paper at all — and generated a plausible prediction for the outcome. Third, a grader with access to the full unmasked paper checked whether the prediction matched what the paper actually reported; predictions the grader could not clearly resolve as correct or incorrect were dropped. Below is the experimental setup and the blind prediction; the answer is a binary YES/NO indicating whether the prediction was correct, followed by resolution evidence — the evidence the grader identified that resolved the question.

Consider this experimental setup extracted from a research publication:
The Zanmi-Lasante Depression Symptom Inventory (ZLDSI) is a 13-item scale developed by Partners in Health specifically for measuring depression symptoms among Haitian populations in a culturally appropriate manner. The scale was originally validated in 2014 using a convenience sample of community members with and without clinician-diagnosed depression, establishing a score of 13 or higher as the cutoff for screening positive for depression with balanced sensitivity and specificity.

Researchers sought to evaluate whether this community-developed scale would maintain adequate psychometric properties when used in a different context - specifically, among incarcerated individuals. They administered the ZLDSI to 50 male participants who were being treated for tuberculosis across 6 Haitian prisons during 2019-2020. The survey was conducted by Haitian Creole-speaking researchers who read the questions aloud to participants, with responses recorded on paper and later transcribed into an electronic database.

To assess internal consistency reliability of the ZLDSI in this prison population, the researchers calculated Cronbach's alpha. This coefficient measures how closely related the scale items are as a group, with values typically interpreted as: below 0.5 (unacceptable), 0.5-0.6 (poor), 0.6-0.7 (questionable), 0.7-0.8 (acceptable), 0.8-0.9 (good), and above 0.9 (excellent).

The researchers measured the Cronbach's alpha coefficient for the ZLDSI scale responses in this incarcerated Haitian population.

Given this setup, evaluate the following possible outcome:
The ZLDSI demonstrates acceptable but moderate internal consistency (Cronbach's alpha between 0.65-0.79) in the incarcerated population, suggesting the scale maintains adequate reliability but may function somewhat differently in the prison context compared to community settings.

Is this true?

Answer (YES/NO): YES